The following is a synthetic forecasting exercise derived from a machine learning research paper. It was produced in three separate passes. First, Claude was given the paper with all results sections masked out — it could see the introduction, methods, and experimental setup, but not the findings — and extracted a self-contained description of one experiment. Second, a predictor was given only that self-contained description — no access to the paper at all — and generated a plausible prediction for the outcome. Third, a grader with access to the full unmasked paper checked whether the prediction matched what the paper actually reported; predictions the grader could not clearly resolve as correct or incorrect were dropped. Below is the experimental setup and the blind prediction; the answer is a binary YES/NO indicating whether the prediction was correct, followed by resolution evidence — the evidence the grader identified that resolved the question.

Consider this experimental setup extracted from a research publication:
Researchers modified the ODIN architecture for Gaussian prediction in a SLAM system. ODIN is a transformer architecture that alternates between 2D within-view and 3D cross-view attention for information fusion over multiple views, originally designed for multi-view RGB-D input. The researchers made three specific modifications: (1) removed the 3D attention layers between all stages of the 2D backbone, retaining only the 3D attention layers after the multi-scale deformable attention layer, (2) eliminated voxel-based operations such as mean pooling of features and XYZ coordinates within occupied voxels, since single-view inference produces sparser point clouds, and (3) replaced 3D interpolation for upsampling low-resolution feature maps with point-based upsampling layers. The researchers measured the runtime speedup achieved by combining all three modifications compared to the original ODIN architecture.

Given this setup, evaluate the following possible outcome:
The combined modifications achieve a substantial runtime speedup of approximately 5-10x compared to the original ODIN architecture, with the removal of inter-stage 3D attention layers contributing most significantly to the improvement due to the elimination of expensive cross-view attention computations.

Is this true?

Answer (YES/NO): NO